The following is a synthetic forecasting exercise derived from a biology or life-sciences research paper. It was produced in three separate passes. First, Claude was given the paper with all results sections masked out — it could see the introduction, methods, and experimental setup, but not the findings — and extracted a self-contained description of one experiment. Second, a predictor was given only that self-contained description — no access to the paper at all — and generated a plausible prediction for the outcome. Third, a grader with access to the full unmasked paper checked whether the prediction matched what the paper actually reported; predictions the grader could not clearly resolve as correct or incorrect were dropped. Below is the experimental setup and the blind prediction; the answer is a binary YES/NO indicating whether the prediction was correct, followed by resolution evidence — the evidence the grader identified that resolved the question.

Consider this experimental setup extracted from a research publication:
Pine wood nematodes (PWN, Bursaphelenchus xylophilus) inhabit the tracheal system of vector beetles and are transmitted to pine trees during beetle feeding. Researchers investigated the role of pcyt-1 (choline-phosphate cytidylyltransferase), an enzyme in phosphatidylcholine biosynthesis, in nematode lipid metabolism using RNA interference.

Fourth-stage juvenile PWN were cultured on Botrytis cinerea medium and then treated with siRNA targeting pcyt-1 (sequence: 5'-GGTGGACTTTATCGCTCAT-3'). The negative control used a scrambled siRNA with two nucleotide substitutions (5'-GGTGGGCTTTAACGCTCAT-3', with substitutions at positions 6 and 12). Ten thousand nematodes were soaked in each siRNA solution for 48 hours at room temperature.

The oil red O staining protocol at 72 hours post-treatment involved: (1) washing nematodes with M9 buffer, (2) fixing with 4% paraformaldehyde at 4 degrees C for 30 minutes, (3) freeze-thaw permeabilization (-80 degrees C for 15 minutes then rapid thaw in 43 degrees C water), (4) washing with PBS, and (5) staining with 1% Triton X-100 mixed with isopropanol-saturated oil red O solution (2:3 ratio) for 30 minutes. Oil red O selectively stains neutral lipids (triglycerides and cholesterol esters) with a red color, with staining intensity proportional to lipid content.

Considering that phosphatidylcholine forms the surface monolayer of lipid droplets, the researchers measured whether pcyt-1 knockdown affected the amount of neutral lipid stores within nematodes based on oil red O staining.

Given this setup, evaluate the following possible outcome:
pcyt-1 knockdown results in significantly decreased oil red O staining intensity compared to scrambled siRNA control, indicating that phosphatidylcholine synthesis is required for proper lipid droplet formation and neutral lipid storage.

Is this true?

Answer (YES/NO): NO